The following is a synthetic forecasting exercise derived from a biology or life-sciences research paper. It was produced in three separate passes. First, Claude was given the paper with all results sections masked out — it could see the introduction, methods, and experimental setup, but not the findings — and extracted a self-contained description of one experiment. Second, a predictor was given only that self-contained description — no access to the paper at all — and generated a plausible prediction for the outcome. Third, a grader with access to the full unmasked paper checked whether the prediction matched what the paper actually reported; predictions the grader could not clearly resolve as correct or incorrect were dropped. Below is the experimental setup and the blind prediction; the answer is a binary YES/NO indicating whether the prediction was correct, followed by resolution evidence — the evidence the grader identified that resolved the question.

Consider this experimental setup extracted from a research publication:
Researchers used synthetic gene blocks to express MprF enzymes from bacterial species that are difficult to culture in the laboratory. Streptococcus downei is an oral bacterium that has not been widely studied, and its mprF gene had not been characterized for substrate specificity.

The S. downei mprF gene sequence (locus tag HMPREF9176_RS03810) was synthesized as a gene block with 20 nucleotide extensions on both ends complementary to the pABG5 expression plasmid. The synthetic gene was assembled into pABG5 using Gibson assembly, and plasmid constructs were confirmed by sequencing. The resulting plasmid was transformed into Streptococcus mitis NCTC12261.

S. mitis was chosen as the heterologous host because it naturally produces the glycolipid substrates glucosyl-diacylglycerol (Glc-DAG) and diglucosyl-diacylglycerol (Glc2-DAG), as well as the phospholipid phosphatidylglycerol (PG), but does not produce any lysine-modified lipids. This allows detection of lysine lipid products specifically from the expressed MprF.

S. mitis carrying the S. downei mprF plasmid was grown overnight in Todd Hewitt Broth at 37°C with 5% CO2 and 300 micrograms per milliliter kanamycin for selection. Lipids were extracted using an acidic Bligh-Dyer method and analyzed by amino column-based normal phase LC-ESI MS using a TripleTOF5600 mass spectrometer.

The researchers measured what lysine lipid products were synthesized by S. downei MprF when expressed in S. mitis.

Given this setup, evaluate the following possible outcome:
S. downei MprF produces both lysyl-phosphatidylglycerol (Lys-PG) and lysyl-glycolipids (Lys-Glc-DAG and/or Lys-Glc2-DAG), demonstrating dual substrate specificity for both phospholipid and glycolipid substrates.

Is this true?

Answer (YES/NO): NO